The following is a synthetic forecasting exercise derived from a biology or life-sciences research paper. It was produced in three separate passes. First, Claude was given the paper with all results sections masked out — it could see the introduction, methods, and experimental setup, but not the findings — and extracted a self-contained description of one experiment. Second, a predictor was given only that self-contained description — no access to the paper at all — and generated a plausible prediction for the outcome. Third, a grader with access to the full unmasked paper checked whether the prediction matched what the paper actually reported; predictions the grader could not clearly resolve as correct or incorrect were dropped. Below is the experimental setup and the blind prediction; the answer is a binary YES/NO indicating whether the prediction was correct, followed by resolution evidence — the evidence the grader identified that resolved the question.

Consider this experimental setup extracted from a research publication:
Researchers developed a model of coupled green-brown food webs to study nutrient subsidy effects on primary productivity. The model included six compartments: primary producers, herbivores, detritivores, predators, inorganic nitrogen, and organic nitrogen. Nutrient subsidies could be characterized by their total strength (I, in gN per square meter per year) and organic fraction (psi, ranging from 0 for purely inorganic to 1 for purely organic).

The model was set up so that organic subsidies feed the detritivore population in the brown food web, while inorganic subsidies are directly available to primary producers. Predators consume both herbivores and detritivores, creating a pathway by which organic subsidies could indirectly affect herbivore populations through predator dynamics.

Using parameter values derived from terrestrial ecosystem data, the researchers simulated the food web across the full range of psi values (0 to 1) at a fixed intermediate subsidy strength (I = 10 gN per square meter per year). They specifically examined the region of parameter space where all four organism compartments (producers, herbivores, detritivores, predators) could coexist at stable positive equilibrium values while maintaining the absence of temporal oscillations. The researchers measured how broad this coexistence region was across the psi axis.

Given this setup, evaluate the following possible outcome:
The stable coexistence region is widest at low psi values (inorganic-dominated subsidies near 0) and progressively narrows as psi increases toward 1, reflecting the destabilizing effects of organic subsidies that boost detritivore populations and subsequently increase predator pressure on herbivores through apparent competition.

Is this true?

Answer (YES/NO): NO